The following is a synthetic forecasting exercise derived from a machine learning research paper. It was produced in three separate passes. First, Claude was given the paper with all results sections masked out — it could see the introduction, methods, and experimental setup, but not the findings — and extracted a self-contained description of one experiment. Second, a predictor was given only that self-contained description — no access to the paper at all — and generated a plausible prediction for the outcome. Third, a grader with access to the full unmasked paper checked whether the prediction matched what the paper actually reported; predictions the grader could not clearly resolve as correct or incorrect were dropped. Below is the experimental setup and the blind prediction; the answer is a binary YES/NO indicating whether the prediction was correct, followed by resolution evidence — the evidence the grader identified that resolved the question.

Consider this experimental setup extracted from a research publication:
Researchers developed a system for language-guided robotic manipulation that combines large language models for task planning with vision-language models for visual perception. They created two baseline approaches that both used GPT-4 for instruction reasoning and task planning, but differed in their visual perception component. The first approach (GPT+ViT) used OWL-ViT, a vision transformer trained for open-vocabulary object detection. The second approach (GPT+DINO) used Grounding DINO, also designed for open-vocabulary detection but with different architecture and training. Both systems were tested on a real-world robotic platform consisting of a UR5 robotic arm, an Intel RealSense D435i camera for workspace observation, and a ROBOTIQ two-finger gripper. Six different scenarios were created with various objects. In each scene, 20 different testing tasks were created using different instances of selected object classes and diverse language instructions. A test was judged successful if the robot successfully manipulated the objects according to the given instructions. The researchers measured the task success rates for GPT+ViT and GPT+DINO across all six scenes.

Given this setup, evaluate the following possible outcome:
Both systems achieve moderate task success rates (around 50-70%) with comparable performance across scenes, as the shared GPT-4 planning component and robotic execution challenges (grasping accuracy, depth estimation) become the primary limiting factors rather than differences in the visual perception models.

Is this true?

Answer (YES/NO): NO